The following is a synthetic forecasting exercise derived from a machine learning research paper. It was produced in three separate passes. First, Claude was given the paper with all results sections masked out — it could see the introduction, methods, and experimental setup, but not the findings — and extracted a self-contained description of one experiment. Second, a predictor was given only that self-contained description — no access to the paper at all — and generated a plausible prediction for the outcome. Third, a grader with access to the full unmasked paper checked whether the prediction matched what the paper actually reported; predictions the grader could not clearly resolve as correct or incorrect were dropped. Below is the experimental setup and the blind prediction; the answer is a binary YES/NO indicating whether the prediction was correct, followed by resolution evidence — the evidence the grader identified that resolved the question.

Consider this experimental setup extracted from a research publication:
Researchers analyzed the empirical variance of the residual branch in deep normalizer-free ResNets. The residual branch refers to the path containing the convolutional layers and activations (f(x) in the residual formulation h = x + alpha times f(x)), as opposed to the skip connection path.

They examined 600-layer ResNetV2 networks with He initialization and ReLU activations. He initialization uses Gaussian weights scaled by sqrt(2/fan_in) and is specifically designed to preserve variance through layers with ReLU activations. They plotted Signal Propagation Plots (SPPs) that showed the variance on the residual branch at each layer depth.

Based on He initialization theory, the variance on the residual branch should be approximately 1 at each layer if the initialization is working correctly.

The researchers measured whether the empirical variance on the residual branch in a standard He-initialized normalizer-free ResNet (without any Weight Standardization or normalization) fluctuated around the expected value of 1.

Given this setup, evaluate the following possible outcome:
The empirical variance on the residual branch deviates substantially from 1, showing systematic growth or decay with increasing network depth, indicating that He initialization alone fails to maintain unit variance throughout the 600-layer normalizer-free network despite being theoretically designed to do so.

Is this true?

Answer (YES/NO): NO